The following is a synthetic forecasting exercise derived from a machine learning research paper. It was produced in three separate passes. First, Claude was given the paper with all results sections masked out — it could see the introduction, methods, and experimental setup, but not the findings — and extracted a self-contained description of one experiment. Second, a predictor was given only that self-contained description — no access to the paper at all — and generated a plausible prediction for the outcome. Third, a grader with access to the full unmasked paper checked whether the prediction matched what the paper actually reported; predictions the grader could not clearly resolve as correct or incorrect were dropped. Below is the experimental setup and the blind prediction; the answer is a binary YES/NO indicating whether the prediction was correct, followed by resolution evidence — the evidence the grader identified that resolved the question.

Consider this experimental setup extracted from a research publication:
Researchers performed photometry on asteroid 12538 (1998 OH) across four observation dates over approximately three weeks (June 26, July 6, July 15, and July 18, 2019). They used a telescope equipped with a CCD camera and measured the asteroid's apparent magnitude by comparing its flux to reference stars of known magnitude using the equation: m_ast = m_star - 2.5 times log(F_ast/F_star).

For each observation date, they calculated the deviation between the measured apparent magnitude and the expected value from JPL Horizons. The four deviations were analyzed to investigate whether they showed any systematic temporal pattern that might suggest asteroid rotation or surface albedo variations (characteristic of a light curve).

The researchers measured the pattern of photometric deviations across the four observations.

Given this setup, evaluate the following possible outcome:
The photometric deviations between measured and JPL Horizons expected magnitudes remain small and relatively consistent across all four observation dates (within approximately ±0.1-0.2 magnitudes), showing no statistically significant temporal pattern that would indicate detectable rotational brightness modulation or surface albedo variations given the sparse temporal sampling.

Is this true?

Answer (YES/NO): NO